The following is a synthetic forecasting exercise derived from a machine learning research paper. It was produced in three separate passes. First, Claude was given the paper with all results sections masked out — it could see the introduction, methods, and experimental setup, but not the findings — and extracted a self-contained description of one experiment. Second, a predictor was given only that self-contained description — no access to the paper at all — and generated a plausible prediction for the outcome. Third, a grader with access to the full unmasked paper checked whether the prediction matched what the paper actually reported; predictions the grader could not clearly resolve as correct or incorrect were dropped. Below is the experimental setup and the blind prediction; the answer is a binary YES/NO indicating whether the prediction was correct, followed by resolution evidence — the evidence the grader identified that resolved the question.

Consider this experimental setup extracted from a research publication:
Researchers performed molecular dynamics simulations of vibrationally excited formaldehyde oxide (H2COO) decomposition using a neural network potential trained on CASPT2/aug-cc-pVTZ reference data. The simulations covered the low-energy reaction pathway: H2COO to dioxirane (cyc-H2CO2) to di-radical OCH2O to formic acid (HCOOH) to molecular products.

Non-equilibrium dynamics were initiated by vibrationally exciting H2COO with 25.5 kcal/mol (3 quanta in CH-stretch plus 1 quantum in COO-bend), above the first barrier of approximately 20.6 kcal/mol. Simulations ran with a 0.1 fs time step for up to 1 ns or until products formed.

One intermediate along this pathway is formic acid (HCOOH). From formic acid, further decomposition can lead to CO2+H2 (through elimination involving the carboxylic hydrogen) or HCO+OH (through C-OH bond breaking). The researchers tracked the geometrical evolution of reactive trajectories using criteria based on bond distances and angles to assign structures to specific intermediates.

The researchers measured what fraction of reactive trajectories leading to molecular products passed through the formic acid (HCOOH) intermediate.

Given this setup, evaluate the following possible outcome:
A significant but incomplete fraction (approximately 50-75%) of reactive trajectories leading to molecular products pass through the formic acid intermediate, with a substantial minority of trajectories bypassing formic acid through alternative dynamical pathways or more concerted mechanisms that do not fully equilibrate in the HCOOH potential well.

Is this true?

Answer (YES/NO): YES